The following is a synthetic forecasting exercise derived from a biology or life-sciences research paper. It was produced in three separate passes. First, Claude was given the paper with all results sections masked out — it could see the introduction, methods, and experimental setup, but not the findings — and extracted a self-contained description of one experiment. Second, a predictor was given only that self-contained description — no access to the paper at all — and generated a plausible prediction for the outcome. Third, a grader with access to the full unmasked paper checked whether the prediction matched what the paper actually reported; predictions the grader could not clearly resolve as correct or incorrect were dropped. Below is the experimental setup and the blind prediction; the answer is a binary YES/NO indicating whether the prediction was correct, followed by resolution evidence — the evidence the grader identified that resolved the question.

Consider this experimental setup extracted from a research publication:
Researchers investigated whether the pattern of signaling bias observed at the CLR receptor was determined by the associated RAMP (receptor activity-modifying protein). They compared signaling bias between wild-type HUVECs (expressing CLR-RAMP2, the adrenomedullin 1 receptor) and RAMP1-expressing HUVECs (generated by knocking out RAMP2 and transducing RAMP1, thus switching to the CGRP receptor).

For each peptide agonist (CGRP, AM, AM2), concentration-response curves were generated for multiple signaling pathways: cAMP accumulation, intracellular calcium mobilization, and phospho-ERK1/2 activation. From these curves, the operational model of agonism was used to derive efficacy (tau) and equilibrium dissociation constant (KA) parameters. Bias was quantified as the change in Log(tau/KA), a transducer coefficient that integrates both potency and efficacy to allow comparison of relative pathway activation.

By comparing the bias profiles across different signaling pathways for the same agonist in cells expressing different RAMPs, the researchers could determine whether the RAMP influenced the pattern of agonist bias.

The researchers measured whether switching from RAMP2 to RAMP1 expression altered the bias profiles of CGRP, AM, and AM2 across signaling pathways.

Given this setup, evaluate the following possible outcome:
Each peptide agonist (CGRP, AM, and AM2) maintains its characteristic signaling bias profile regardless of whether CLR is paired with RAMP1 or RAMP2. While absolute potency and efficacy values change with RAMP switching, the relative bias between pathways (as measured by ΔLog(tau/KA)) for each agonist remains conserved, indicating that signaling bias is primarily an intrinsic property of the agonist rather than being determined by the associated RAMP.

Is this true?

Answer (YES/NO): NO